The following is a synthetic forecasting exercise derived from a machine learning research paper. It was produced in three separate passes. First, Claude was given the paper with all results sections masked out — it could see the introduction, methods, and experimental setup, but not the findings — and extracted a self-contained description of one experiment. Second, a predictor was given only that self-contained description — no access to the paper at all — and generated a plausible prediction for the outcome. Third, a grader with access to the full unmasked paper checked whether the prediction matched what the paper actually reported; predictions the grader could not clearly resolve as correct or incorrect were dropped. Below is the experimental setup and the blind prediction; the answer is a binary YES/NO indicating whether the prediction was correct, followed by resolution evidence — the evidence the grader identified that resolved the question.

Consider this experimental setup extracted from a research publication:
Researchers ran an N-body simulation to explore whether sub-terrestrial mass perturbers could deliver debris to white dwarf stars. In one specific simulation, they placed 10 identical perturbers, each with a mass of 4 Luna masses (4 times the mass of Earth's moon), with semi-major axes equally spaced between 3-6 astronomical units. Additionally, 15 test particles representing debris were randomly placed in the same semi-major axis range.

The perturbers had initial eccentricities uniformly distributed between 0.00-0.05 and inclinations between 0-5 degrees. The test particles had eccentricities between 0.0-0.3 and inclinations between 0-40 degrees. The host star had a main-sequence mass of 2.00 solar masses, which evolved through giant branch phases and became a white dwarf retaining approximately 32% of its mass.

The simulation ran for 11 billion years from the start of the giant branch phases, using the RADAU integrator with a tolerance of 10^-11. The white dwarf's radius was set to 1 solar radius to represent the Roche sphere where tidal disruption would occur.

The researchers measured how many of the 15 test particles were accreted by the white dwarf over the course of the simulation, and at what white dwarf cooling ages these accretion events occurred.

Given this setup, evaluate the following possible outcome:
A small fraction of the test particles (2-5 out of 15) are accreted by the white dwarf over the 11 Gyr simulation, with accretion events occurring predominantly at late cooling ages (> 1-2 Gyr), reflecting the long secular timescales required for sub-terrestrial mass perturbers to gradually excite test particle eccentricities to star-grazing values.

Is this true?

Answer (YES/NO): NO